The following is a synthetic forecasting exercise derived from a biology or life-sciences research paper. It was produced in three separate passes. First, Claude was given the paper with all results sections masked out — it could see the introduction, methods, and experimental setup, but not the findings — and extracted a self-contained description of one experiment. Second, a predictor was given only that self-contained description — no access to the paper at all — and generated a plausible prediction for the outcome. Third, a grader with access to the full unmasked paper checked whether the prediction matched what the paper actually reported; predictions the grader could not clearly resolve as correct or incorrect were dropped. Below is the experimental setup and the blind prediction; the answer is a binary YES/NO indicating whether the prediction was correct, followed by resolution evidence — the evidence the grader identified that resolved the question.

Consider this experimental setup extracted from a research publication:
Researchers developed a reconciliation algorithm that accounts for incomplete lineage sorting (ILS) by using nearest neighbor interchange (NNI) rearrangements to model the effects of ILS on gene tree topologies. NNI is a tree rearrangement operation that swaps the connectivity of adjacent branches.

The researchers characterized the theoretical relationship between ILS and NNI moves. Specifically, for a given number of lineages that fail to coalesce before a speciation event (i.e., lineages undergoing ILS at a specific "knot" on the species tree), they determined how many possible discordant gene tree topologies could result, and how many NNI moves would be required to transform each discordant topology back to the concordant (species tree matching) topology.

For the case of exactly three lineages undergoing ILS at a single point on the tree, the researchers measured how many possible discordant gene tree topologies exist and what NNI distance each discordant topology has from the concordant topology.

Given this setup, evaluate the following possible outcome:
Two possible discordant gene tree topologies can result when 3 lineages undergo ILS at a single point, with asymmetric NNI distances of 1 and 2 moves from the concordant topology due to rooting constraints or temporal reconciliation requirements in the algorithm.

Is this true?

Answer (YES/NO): NO